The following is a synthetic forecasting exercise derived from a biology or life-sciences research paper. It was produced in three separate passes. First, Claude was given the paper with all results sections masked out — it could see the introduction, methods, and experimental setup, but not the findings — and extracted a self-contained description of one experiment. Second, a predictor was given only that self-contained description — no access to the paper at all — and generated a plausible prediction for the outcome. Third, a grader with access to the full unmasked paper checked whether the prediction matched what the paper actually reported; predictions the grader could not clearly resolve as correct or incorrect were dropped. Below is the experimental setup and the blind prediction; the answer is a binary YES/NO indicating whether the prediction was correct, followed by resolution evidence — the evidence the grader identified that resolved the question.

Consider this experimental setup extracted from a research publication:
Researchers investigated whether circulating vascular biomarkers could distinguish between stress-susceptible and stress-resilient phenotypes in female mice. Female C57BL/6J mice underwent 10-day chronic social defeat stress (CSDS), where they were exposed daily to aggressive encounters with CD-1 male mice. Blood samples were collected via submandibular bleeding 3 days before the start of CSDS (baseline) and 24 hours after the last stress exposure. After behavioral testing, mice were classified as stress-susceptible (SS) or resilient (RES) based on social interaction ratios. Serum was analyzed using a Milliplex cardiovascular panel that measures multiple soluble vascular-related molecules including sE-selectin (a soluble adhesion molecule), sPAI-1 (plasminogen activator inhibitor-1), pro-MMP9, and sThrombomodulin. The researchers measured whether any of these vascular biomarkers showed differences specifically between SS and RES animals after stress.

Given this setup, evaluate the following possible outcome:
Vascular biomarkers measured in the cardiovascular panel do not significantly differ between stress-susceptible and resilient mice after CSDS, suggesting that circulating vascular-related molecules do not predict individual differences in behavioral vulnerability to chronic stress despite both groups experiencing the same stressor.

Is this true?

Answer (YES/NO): NO